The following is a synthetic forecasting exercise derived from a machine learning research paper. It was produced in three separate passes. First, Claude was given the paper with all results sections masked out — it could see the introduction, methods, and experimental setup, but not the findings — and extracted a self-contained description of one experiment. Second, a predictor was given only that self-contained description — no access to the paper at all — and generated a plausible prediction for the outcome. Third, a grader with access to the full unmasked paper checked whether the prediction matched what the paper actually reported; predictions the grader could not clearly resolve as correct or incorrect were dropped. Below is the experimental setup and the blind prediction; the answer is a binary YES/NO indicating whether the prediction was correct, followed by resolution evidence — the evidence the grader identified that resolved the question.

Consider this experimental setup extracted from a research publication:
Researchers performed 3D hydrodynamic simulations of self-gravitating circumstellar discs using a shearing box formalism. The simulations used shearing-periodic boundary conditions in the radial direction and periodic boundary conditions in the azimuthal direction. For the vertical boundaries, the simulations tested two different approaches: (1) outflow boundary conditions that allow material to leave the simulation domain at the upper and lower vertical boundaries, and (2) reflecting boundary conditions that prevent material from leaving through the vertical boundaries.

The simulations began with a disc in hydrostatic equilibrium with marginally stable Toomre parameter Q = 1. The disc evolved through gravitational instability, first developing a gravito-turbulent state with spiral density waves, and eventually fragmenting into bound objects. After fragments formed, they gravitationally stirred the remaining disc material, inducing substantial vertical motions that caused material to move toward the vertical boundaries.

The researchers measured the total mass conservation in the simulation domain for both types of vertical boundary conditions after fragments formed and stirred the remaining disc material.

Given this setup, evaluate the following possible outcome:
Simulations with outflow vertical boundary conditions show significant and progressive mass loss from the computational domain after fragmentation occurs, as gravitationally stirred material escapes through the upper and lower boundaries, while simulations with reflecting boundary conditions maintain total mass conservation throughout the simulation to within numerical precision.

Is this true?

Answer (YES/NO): NO